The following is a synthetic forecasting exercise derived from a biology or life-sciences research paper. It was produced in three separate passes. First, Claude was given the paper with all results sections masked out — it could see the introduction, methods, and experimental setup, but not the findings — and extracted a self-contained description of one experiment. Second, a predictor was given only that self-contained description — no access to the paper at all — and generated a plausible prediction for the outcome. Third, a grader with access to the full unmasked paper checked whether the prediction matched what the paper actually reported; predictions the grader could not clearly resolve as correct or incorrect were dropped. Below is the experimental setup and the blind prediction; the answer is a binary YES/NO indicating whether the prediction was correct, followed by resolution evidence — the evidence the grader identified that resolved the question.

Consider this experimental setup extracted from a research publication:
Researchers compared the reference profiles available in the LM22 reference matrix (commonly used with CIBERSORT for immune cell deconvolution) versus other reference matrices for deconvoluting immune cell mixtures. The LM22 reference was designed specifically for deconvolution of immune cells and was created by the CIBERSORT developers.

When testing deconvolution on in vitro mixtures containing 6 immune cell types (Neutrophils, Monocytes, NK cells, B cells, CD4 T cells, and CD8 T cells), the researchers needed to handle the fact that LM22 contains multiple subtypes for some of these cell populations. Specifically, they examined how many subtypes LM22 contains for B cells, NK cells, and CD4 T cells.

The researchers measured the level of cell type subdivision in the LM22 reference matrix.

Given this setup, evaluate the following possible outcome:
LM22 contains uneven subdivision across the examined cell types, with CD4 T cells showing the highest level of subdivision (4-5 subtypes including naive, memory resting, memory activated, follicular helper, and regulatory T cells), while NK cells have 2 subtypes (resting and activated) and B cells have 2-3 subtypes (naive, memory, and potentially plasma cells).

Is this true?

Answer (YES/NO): NO